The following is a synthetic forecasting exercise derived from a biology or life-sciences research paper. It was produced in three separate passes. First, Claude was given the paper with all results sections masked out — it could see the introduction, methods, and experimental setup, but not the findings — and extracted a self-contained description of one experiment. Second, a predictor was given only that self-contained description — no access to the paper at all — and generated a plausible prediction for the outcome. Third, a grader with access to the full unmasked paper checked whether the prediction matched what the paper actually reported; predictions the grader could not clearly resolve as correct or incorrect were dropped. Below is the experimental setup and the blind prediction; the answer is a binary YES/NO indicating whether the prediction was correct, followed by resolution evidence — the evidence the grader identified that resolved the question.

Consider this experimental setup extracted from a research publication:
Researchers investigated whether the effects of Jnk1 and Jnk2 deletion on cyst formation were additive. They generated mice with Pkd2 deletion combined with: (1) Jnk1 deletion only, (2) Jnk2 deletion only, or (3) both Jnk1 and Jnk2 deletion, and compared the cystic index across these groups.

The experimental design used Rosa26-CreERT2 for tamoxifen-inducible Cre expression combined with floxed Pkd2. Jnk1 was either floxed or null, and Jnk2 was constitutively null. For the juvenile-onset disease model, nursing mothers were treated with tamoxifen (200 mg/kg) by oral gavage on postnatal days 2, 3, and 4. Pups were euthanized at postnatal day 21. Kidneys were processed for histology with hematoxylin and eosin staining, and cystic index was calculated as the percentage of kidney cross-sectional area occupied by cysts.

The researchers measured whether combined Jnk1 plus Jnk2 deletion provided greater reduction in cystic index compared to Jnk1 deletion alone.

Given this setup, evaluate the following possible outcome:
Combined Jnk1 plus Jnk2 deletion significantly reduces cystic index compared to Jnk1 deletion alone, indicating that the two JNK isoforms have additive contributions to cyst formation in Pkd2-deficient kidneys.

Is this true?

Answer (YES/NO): NO